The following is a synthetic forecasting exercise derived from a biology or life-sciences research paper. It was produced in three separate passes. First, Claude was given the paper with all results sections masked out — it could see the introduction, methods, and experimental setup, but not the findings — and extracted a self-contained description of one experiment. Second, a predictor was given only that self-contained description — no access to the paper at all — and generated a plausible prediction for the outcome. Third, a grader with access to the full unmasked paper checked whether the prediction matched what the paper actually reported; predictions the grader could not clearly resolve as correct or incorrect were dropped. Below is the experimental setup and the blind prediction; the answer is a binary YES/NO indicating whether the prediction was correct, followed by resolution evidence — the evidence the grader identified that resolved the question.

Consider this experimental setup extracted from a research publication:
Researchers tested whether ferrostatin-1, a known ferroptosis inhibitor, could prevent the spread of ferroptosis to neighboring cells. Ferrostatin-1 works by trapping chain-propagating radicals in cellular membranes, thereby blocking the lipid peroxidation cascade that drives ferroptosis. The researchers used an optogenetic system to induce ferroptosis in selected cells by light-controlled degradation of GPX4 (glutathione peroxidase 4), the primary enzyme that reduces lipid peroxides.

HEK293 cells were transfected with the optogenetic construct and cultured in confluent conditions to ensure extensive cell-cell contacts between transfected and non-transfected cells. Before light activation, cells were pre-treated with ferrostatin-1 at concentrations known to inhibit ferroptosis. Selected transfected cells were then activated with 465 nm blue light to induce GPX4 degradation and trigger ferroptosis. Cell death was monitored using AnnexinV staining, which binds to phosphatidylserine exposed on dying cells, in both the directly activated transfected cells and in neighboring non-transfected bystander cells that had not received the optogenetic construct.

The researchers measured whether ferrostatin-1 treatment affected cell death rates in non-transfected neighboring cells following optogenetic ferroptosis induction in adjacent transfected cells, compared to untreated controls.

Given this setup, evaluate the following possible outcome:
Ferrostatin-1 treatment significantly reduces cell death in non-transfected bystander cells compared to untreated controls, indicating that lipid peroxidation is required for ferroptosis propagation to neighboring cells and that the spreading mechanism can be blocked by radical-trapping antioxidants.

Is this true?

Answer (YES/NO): YES